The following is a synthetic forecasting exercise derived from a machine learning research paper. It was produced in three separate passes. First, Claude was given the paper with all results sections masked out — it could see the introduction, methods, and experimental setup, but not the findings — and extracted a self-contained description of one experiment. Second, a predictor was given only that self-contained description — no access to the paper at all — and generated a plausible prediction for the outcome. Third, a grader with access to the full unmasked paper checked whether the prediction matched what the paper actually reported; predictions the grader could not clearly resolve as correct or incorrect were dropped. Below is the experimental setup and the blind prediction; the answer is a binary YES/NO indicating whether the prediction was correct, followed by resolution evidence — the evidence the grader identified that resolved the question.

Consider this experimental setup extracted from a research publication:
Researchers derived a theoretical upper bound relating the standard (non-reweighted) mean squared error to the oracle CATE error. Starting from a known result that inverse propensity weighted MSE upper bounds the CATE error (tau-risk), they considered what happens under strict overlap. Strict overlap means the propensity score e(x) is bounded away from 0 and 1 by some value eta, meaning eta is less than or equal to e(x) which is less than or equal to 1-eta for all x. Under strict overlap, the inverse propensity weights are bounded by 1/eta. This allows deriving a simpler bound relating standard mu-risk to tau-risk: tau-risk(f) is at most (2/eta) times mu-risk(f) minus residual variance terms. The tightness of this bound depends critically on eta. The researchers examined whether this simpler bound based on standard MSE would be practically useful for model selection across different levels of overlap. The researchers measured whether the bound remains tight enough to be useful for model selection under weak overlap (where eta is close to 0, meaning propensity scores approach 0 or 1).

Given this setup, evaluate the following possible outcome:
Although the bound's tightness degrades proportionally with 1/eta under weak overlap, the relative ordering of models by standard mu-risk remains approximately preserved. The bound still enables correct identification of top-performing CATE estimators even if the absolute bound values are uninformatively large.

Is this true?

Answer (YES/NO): NO